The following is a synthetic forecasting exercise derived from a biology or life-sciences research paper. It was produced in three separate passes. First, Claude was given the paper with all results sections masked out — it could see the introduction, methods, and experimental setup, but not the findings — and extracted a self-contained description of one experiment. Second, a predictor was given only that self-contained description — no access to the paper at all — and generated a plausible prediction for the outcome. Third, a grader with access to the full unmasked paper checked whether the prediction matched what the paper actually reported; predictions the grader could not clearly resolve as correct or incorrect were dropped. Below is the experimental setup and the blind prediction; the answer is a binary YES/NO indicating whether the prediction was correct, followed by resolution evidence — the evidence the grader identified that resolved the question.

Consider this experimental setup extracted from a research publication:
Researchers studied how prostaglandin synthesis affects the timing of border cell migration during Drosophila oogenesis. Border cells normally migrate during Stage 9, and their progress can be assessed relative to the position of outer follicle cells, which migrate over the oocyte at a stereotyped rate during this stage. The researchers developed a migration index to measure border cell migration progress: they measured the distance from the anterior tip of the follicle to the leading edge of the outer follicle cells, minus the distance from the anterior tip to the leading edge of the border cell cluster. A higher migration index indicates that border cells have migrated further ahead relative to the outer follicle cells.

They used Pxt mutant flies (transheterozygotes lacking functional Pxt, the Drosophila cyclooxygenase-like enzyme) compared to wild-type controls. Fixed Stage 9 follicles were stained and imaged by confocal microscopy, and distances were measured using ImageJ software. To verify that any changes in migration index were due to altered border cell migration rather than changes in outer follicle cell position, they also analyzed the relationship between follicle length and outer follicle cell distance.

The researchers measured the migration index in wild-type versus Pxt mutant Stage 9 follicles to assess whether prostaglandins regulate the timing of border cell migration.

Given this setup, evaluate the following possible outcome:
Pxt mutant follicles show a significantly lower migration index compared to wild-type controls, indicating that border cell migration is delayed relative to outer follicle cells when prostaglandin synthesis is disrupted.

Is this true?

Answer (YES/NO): YES